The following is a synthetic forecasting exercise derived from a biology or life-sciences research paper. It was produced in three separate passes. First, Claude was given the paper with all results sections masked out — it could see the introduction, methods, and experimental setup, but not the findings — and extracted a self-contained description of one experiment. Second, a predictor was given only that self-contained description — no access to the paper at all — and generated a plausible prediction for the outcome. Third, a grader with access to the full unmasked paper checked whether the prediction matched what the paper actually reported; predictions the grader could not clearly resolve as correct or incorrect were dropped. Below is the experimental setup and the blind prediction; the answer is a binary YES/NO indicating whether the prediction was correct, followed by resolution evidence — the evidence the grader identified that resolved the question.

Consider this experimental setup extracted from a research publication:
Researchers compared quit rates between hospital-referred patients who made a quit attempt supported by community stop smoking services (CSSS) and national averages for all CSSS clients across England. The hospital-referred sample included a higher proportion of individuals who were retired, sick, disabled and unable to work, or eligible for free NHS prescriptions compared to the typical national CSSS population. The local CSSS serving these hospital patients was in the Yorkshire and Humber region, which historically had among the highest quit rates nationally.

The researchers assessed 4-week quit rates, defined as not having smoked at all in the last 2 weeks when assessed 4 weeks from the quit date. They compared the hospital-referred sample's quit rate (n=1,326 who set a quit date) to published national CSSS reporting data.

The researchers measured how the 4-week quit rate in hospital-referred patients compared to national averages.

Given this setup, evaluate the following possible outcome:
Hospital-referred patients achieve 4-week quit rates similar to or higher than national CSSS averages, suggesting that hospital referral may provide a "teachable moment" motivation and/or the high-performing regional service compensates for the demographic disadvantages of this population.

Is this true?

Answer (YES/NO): YES